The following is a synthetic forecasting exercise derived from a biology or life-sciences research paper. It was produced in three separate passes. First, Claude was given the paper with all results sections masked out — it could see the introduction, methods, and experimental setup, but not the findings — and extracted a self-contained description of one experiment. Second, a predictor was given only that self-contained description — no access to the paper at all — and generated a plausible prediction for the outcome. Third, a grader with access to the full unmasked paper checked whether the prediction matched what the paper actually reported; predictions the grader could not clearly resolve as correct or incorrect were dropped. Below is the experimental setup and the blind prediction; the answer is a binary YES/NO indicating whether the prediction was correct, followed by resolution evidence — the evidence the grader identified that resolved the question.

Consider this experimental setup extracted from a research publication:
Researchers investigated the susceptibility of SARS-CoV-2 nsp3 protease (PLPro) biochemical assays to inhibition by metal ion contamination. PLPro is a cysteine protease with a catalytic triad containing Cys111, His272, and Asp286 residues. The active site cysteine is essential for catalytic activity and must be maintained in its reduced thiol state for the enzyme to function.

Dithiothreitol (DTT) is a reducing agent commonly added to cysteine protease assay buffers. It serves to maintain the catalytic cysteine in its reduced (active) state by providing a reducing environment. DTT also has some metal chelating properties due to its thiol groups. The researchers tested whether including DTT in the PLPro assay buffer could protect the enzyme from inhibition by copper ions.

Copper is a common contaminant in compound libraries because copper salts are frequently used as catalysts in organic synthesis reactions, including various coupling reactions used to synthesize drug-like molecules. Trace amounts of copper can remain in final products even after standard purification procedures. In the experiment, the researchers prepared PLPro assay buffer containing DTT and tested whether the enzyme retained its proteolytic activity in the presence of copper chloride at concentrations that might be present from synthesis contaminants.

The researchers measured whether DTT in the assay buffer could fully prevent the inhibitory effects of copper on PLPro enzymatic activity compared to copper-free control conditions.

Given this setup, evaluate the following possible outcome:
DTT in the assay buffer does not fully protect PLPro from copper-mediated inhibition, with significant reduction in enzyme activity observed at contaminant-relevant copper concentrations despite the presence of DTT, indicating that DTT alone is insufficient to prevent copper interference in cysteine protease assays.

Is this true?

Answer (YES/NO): YES